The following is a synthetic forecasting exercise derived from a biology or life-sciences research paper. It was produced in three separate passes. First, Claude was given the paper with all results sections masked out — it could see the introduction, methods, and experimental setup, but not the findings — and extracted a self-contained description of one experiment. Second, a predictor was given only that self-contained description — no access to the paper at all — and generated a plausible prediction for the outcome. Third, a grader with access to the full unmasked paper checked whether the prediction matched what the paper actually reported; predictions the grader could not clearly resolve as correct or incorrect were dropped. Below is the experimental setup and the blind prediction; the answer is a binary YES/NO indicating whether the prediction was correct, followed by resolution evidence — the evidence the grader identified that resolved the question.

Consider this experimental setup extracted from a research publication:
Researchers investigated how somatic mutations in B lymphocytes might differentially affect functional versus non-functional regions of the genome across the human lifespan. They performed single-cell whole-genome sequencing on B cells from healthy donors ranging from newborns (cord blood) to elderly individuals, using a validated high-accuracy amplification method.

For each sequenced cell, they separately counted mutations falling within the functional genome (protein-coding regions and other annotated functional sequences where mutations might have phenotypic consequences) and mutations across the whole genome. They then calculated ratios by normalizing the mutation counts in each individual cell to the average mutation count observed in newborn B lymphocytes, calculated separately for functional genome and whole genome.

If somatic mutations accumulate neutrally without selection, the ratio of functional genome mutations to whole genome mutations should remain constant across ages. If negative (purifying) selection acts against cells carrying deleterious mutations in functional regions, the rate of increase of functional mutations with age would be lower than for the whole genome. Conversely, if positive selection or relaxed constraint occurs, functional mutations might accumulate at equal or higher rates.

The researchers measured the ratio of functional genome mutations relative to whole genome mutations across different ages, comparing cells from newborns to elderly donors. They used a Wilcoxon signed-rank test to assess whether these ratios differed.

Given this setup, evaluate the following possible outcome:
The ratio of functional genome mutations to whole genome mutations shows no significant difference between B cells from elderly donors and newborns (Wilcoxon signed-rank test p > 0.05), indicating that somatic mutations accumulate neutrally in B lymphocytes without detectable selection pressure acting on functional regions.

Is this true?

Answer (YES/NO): NO